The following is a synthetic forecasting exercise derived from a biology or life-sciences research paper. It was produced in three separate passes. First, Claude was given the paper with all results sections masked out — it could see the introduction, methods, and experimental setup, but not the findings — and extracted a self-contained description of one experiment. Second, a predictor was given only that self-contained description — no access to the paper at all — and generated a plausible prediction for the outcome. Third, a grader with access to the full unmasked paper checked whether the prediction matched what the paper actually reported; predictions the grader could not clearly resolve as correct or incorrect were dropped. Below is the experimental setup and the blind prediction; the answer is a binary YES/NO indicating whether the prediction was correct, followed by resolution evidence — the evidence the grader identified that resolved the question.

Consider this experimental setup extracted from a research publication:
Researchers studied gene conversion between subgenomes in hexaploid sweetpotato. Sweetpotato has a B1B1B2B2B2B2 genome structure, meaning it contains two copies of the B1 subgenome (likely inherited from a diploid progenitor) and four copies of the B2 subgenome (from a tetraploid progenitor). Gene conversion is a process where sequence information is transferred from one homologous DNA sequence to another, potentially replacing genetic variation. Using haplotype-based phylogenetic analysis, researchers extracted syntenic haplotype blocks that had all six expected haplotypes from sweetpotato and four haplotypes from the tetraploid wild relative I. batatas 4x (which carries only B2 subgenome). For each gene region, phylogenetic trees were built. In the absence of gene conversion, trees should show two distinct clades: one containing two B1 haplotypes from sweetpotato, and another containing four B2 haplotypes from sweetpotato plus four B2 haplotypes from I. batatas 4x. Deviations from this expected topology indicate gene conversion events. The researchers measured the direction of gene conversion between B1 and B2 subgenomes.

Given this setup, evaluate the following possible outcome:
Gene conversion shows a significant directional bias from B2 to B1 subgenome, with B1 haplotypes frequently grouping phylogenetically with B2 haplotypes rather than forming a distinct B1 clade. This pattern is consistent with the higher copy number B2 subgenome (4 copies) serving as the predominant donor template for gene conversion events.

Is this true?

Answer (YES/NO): YES